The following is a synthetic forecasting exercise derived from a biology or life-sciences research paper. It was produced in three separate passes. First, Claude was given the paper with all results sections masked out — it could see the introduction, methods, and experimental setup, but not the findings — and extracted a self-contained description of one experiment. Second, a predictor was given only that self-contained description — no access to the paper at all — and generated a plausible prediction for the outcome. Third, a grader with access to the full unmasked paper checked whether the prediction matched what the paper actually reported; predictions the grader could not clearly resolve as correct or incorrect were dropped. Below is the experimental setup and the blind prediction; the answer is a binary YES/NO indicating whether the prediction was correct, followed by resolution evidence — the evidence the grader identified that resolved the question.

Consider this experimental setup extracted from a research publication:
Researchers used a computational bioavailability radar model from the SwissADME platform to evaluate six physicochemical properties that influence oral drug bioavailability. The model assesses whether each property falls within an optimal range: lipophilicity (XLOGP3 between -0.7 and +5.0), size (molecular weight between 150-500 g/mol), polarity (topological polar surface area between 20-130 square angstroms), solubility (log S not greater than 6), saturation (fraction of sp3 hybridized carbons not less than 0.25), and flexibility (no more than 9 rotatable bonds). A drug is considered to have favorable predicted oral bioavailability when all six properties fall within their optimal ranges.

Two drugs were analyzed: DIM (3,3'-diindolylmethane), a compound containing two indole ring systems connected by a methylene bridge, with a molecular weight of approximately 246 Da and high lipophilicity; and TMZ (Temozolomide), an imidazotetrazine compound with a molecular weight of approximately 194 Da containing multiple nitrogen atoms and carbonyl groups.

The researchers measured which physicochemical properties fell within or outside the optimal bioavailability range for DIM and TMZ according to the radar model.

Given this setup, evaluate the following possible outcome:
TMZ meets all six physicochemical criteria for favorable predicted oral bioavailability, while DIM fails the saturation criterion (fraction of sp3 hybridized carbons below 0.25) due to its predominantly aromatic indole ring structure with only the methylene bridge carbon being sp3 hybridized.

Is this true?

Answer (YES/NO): NO